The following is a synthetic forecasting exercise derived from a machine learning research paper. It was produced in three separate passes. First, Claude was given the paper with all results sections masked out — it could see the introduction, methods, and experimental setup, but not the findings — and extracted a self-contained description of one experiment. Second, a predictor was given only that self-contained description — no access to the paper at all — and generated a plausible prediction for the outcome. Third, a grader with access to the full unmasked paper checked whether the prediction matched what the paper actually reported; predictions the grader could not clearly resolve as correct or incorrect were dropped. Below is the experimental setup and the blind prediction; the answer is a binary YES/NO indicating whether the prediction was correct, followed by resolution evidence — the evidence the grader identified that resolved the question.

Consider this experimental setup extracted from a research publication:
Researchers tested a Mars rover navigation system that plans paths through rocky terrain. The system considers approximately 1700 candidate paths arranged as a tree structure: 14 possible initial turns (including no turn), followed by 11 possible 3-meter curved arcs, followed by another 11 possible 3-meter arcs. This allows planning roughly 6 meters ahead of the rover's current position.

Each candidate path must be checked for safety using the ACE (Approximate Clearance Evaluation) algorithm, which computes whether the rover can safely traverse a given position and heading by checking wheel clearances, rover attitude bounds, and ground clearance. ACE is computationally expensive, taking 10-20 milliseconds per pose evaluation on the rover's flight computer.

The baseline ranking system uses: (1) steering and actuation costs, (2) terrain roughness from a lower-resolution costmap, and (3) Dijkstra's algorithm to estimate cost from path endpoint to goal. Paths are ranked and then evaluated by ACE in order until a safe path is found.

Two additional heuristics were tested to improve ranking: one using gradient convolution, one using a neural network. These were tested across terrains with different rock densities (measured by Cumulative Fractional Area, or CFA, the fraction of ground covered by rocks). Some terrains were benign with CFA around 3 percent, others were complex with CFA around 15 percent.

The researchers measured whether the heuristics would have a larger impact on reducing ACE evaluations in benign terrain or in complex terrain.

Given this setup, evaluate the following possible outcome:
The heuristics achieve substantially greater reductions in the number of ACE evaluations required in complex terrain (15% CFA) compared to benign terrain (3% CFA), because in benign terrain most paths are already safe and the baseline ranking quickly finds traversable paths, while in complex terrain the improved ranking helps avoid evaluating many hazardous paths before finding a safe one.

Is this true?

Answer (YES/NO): NO